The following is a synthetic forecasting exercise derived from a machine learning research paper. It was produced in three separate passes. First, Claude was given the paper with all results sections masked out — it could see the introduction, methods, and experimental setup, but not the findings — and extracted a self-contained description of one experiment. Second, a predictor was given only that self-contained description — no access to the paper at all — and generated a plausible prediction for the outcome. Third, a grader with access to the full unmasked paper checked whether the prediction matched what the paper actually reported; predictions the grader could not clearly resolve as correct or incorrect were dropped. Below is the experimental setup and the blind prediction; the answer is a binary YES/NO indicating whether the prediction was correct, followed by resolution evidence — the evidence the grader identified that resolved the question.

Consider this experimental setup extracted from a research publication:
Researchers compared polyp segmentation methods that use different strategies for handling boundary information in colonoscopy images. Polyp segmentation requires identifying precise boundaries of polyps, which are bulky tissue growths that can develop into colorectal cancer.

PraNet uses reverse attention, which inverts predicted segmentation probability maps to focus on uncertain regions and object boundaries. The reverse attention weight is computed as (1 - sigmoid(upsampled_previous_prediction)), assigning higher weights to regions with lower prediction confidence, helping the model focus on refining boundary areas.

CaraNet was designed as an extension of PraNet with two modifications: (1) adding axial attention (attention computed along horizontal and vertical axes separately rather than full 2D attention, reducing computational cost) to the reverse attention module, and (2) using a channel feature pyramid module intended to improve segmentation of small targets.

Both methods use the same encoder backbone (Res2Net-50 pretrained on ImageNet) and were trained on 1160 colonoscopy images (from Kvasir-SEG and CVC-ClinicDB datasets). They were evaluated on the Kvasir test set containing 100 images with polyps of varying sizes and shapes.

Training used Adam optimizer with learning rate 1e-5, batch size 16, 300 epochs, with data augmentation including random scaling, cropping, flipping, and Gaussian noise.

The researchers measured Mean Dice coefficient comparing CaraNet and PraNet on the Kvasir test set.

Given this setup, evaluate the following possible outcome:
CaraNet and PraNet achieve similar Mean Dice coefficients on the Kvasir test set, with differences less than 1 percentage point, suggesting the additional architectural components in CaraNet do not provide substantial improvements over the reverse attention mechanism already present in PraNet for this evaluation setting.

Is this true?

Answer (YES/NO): NO